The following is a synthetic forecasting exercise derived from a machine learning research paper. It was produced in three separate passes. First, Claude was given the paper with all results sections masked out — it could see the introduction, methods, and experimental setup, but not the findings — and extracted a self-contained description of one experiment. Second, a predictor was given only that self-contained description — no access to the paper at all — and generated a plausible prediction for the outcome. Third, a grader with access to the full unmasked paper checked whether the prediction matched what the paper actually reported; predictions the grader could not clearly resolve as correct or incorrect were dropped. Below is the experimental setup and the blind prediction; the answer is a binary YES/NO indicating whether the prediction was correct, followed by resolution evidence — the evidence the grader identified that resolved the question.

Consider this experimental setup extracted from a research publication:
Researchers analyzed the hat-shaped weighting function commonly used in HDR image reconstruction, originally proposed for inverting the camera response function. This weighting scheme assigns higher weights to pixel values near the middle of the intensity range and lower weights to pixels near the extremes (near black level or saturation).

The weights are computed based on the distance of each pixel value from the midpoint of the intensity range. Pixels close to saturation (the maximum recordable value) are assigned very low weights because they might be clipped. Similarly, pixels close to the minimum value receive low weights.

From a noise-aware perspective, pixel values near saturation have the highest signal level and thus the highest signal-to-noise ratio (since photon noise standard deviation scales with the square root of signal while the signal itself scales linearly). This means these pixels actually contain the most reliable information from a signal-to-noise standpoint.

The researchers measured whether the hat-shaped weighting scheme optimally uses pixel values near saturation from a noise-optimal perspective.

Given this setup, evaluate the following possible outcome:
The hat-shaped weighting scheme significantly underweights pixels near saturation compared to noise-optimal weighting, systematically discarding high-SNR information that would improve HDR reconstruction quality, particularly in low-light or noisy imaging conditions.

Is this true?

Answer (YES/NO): YES